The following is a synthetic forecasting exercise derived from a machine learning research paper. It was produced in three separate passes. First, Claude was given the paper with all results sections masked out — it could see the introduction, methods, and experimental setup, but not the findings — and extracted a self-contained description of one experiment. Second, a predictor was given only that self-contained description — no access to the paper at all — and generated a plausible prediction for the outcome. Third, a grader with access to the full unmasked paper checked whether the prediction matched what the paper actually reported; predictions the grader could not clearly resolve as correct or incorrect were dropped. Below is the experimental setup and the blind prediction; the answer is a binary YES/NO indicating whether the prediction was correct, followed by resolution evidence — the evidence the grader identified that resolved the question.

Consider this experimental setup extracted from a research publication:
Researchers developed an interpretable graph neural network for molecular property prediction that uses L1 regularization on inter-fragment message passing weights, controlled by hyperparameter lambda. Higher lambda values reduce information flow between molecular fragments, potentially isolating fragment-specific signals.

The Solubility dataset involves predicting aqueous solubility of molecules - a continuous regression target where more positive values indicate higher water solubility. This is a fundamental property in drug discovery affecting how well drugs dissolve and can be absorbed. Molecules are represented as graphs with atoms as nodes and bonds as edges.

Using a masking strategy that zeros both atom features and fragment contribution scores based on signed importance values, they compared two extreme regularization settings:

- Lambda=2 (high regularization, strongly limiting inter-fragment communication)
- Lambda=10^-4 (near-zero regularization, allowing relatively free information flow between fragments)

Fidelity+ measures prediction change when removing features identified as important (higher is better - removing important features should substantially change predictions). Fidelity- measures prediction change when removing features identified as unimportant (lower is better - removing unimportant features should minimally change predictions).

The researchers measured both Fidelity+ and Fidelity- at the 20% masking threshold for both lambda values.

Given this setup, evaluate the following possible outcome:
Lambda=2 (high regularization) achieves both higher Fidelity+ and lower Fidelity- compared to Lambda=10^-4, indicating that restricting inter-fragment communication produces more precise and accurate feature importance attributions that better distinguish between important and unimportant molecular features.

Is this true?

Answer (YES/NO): NO